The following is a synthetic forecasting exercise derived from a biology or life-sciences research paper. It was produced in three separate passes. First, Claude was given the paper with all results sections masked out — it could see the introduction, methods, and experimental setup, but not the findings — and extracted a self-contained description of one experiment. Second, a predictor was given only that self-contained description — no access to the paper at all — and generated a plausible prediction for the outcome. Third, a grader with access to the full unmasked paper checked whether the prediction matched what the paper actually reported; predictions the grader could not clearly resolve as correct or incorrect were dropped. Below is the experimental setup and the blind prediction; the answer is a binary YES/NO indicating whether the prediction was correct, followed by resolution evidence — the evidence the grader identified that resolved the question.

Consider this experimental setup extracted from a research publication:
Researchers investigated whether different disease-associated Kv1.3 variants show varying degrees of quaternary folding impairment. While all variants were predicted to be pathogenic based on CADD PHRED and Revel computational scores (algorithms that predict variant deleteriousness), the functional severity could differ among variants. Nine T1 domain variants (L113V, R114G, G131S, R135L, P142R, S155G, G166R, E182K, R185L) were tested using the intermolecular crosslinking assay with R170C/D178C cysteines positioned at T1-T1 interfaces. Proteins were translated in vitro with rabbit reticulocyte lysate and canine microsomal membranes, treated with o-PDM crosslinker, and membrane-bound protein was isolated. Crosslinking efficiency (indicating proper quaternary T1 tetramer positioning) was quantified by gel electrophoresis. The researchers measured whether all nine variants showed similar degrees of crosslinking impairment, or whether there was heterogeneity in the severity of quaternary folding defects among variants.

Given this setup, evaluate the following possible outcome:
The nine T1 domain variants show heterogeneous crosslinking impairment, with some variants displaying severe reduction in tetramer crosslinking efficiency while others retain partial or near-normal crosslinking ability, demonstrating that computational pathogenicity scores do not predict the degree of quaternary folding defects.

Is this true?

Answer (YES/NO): YES